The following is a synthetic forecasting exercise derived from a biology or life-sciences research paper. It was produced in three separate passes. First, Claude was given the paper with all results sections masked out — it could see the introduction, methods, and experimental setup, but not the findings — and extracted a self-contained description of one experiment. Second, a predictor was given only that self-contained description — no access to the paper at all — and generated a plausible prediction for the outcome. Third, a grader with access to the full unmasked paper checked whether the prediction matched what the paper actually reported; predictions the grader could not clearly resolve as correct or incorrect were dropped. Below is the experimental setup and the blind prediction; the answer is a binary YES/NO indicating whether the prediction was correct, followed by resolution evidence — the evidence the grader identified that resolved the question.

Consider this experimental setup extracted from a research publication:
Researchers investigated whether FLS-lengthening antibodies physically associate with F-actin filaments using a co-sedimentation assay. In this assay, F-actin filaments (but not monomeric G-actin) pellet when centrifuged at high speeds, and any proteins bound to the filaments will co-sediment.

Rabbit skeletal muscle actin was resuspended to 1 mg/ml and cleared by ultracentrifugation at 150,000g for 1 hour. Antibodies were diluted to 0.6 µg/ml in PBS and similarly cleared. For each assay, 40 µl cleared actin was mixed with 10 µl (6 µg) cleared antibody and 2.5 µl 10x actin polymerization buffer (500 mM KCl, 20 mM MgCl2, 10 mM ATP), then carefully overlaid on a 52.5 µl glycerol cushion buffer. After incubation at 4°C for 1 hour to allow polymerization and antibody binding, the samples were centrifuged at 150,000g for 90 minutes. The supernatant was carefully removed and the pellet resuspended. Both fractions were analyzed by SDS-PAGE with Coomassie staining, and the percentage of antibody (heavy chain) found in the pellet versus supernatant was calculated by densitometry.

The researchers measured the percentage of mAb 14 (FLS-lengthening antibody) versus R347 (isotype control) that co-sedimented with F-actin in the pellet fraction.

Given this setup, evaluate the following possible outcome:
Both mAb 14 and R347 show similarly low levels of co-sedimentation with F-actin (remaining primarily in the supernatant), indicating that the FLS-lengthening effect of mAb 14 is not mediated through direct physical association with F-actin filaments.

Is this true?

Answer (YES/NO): NO